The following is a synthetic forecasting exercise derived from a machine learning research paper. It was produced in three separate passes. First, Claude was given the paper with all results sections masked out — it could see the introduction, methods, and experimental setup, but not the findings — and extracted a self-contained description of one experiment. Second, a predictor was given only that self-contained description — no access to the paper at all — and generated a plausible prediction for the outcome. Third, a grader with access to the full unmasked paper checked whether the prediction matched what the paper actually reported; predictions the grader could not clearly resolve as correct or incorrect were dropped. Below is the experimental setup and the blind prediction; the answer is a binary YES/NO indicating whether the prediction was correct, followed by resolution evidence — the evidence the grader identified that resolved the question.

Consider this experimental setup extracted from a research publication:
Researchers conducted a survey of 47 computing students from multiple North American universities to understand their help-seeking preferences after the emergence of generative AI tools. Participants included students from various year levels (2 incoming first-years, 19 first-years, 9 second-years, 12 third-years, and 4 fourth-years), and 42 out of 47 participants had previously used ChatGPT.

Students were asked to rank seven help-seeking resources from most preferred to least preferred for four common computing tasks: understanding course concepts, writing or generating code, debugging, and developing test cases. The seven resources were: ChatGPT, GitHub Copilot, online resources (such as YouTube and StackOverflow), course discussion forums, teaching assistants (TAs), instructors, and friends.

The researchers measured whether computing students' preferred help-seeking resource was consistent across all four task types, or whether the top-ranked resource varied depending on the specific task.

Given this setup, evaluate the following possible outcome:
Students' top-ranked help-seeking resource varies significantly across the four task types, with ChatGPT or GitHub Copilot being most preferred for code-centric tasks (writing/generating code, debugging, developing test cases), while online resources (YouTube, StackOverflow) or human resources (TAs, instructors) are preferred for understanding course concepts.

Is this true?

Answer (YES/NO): NO